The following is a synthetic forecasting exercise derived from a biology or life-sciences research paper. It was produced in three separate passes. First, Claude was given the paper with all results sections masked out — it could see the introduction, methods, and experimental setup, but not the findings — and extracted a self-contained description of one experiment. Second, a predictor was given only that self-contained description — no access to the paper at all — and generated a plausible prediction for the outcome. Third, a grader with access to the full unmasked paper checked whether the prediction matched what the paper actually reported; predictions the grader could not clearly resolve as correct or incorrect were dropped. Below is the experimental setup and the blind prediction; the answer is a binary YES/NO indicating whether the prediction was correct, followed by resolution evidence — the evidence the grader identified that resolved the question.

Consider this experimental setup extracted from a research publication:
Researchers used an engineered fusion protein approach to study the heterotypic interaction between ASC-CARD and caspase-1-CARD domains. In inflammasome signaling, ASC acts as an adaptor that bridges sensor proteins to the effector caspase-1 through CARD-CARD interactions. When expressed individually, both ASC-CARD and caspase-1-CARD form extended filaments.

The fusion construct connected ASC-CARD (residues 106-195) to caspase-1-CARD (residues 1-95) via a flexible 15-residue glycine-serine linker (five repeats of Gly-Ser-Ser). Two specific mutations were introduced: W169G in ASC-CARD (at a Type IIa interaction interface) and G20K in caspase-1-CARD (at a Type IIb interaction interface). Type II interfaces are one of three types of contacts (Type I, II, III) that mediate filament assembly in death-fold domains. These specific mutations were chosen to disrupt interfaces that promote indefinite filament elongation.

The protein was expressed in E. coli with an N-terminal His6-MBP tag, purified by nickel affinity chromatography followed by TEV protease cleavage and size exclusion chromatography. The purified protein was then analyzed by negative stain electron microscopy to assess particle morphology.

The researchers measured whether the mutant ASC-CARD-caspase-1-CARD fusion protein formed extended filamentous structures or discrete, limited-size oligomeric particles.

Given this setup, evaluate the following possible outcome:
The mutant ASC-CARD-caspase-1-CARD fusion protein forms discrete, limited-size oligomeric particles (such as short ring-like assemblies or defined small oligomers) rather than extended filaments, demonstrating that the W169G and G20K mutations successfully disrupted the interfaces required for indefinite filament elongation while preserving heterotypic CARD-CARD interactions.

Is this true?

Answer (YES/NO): YES